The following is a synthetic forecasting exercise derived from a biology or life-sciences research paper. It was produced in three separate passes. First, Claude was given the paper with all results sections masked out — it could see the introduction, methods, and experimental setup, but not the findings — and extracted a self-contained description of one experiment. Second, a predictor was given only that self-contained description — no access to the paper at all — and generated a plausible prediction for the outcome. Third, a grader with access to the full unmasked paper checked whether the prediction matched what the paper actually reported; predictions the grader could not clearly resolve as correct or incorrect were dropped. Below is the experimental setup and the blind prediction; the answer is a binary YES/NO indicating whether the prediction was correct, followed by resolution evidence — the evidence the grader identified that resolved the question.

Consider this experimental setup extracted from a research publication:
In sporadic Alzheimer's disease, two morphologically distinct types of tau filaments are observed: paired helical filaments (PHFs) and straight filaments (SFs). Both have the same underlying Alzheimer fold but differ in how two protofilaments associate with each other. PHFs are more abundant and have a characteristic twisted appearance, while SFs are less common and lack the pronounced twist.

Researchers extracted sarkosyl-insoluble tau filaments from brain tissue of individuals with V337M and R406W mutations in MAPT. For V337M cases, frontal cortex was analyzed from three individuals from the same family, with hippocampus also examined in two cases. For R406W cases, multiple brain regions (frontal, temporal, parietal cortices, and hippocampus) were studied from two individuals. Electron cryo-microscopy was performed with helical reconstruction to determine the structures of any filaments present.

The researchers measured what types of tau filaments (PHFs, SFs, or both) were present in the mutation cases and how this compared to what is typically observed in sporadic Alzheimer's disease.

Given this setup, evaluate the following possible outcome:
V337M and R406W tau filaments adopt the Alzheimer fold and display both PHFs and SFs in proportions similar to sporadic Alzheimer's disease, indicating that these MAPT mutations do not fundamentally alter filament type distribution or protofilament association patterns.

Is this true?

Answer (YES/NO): NO